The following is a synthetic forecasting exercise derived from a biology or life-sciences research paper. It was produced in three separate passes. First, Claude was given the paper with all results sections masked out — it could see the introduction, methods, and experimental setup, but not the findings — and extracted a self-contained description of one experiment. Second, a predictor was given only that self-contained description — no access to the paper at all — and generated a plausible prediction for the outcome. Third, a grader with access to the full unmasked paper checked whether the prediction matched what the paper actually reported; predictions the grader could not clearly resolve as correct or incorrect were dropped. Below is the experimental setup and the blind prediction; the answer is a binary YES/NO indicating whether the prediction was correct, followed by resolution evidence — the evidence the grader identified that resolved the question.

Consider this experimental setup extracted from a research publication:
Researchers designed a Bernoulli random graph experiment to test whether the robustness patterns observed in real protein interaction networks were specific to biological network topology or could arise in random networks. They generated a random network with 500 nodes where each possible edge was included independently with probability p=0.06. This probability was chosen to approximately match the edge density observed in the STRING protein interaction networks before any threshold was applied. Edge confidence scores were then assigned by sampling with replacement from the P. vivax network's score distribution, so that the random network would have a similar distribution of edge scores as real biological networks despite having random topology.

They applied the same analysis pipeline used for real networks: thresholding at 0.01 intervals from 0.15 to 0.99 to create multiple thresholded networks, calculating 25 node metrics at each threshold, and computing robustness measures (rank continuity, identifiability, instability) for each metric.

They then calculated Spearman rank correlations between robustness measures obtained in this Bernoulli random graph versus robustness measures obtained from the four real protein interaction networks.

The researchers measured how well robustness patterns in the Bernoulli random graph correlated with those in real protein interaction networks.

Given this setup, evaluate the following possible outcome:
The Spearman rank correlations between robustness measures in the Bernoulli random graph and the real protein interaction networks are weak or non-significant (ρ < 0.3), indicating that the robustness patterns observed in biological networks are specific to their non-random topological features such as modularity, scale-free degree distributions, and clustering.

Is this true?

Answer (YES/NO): NO